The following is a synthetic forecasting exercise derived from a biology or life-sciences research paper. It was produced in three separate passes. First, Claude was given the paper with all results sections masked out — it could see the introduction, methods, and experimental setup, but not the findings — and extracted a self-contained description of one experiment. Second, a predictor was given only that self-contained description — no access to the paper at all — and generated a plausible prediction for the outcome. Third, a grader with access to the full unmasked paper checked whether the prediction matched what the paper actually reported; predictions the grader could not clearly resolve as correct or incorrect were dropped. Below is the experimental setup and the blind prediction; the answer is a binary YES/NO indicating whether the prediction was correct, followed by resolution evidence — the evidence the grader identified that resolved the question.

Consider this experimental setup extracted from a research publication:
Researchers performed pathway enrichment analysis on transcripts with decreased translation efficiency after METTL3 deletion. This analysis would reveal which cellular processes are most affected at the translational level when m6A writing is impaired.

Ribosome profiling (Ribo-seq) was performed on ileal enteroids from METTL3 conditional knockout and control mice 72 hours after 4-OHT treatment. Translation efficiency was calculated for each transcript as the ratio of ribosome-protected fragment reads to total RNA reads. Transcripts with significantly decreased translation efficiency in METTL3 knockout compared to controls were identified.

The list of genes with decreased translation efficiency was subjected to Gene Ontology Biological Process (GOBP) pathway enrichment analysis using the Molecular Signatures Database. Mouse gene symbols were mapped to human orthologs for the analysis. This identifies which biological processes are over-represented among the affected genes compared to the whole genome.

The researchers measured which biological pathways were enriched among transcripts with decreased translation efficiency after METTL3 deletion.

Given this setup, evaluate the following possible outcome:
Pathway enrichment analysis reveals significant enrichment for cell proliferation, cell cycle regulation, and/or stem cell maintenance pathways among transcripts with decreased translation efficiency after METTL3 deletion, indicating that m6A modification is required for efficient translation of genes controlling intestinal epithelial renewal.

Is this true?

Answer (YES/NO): NO